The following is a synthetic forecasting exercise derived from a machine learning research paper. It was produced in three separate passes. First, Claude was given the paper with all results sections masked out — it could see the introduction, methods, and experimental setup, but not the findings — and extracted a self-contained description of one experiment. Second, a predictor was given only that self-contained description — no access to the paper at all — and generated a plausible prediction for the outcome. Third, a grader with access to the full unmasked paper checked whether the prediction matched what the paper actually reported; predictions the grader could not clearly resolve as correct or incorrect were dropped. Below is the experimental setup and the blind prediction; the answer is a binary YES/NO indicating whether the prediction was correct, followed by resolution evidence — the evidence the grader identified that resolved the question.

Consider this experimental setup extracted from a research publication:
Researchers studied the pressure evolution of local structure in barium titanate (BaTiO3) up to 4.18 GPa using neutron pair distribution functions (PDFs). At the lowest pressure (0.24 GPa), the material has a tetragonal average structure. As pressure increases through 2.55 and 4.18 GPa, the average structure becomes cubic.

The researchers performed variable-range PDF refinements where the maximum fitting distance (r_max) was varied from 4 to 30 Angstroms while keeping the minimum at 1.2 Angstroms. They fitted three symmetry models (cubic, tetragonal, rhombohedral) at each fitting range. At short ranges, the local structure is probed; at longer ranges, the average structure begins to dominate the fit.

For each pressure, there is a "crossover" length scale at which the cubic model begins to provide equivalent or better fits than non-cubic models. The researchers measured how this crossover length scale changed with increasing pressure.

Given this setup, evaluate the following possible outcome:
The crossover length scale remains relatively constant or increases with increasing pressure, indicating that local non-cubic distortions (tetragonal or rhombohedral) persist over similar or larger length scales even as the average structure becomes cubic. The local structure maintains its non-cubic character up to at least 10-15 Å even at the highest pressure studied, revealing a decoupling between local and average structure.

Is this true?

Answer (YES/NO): NO